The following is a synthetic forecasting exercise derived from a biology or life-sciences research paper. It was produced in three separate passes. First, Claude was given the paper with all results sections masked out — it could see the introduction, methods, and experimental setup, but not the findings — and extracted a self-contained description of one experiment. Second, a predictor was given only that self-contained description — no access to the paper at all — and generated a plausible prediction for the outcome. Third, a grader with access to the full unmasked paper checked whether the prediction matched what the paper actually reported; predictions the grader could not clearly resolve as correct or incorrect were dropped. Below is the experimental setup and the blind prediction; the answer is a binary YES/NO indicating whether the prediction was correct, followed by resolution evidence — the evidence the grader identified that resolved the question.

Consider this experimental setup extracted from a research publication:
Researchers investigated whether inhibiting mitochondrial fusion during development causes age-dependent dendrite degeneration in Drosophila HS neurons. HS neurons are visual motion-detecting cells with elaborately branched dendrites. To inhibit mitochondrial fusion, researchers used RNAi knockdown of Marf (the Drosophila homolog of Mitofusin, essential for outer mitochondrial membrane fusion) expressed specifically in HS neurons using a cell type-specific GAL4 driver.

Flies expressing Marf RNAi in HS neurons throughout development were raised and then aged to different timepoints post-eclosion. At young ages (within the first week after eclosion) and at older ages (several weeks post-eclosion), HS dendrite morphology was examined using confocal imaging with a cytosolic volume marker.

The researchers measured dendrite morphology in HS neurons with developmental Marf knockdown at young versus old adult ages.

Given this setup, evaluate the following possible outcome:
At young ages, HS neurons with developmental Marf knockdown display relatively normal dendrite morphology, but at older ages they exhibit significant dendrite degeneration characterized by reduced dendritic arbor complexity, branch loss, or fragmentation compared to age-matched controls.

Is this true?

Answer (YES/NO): NO